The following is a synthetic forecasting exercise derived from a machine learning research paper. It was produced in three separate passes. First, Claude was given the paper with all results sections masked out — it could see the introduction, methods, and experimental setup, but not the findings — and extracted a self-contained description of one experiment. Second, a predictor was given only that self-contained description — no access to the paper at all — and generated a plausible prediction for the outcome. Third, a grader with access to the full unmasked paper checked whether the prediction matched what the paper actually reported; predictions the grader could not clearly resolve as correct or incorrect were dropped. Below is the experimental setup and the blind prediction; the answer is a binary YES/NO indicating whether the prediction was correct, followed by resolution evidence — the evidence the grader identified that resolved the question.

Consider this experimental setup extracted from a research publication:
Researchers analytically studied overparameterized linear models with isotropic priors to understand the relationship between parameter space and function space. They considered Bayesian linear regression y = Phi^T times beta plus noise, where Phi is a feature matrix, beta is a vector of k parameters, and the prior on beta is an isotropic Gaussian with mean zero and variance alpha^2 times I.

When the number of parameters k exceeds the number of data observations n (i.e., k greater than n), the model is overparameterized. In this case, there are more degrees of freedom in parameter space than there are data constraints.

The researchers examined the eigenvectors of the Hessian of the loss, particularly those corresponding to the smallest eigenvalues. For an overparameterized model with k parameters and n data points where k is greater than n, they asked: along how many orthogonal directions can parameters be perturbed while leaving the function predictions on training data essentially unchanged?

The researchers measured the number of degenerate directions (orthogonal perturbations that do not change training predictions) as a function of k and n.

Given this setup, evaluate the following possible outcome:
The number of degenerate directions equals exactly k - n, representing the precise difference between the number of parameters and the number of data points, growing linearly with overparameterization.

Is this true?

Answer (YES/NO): YES